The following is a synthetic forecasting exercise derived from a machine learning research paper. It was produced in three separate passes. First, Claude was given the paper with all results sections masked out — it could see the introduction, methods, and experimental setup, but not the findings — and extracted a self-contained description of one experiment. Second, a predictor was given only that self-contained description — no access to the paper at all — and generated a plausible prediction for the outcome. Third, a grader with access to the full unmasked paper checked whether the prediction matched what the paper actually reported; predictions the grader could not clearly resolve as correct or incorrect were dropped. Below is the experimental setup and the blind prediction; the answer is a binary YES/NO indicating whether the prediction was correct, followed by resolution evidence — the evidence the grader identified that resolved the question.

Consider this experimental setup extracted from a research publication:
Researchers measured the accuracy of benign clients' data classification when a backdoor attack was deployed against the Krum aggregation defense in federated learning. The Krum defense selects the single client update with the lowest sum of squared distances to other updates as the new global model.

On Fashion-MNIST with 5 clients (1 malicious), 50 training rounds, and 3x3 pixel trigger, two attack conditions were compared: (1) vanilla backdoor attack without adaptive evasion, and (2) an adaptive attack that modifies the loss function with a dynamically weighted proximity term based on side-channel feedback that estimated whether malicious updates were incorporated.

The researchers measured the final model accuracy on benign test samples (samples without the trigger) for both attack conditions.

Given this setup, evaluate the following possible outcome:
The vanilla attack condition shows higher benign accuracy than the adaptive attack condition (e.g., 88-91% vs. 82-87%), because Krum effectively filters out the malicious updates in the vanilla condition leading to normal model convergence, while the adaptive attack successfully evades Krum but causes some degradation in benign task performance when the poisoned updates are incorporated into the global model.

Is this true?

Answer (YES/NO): NO